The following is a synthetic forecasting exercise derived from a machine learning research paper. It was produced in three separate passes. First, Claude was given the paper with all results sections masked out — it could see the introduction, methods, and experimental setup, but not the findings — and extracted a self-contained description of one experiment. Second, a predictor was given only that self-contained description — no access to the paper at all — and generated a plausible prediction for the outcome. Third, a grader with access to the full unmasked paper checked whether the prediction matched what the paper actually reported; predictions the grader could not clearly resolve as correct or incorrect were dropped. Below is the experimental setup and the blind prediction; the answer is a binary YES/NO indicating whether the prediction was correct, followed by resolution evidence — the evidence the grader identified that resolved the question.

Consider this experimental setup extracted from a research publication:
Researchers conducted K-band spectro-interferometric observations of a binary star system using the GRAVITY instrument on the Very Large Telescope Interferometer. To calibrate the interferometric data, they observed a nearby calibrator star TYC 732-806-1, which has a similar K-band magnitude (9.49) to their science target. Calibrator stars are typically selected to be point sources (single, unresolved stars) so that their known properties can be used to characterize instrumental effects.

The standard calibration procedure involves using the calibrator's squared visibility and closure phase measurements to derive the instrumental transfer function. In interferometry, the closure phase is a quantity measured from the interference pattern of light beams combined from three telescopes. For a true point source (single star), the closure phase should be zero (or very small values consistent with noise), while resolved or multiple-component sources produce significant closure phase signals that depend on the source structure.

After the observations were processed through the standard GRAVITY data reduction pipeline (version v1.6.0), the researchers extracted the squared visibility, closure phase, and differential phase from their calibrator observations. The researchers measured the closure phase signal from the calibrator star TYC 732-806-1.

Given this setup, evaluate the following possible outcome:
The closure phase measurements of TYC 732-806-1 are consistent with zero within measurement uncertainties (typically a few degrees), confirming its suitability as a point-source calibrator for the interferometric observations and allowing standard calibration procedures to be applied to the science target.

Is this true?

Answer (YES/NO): NO